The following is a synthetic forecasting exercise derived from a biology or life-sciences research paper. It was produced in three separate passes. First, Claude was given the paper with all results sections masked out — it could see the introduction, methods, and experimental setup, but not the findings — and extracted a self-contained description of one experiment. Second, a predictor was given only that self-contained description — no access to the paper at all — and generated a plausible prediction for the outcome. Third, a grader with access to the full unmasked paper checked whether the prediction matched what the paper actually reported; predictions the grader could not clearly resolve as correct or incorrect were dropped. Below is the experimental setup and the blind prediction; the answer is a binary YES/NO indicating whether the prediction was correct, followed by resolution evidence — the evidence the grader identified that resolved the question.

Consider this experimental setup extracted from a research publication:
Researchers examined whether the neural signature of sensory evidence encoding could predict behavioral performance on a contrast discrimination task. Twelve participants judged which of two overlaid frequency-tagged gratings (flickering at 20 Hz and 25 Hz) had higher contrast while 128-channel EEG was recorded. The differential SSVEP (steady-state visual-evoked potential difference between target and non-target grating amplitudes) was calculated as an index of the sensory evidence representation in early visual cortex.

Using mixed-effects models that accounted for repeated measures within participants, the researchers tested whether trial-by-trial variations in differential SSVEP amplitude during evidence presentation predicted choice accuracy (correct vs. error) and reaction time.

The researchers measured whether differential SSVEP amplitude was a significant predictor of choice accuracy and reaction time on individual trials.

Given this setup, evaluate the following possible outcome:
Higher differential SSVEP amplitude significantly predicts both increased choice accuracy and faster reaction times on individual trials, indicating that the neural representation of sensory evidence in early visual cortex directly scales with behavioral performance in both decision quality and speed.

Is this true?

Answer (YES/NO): YES